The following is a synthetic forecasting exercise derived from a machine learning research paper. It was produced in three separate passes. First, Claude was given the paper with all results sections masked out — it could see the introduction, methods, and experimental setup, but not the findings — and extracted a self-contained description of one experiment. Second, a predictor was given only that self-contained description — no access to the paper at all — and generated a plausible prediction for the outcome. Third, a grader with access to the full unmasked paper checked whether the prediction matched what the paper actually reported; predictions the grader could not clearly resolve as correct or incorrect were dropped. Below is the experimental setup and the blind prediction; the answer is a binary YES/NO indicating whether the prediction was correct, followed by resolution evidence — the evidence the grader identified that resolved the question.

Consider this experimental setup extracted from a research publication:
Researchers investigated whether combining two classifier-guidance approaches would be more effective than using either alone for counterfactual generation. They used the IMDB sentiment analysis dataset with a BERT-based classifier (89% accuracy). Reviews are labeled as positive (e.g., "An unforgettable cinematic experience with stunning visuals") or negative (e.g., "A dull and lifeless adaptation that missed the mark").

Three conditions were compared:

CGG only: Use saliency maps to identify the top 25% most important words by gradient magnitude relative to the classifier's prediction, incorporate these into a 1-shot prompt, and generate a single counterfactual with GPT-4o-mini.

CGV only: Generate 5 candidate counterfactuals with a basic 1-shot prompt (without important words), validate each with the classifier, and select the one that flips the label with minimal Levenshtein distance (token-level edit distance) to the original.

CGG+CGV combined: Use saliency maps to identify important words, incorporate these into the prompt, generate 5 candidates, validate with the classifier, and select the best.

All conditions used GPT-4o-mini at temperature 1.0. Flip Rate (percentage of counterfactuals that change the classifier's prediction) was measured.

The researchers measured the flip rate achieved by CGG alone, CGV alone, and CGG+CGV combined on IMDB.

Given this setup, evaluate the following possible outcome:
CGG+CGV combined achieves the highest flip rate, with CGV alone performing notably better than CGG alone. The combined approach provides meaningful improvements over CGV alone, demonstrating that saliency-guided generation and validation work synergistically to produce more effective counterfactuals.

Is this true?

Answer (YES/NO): NO